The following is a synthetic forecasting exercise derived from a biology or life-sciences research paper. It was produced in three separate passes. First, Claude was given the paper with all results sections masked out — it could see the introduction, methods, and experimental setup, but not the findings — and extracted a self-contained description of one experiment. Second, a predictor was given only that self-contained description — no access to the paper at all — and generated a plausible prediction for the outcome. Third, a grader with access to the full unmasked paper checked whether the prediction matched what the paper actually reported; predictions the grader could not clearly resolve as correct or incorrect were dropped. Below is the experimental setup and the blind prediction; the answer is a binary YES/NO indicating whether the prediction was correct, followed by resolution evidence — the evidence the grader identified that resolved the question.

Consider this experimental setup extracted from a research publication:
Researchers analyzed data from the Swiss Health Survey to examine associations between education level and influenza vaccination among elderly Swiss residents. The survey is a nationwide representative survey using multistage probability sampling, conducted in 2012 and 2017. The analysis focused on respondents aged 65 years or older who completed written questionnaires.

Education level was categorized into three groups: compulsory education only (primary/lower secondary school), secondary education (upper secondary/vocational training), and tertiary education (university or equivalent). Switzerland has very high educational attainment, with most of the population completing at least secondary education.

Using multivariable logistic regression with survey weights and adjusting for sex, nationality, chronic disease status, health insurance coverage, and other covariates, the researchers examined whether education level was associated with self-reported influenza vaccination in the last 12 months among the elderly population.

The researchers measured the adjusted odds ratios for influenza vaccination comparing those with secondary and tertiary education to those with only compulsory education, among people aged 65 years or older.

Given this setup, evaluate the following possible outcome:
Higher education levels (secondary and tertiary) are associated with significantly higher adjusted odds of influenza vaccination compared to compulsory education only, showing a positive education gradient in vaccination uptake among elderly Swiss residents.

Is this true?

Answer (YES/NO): NO